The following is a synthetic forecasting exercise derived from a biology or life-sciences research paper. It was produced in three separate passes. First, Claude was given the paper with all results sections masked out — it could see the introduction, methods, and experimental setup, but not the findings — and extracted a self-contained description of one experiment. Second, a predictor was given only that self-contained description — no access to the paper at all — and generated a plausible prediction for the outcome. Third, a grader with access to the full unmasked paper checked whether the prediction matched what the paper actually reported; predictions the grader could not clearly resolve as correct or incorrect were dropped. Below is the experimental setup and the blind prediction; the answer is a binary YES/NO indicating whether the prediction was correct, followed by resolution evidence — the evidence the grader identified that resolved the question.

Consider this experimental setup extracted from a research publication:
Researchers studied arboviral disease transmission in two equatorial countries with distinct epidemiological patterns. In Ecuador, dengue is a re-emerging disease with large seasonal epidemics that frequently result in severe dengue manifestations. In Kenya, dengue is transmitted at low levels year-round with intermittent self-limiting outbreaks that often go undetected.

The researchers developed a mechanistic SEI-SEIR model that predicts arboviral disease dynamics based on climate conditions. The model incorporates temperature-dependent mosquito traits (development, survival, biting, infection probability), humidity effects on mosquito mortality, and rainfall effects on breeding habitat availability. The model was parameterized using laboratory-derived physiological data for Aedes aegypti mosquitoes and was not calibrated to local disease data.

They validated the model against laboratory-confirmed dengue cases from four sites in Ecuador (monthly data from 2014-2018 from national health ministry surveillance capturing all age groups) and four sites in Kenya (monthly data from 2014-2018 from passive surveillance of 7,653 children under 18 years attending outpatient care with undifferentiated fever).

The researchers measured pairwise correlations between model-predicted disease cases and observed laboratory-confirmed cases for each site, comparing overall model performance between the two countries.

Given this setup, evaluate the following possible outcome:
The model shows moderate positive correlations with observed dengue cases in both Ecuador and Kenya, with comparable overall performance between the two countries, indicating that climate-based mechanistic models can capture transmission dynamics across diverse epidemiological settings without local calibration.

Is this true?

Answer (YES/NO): NO